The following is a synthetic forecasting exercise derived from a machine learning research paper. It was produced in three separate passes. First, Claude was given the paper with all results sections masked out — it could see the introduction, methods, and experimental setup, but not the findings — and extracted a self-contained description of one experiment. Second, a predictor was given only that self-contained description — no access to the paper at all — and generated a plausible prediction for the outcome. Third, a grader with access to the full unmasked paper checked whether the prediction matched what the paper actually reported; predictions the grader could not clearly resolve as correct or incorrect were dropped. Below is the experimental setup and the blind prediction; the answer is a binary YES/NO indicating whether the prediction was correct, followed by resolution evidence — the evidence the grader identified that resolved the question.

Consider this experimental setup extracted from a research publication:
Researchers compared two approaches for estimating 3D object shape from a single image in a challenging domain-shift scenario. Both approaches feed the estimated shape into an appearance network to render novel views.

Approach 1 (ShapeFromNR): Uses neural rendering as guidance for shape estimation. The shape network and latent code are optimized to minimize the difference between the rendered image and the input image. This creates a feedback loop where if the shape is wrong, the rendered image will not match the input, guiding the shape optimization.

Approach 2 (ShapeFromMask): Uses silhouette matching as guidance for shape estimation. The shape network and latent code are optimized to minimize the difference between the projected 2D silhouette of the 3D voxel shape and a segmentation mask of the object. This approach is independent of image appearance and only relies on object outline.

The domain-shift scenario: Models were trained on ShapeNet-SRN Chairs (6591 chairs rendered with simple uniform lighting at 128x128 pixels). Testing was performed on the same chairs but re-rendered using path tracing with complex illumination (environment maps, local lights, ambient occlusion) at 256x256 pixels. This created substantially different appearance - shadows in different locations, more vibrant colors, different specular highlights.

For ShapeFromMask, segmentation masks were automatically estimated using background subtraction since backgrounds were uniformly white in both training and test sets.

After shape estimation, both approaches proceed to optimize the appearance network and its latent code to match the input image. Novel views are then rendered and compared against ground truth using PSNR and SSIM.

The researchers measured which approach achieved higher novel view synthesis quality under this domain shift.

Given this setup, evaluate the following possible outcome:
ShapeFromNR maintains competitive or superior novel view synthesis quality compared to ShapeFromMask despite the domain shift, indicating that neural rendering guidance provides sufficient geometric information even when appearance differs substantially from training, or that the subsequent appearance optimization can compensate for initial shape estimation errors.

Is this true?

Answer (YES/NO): NO